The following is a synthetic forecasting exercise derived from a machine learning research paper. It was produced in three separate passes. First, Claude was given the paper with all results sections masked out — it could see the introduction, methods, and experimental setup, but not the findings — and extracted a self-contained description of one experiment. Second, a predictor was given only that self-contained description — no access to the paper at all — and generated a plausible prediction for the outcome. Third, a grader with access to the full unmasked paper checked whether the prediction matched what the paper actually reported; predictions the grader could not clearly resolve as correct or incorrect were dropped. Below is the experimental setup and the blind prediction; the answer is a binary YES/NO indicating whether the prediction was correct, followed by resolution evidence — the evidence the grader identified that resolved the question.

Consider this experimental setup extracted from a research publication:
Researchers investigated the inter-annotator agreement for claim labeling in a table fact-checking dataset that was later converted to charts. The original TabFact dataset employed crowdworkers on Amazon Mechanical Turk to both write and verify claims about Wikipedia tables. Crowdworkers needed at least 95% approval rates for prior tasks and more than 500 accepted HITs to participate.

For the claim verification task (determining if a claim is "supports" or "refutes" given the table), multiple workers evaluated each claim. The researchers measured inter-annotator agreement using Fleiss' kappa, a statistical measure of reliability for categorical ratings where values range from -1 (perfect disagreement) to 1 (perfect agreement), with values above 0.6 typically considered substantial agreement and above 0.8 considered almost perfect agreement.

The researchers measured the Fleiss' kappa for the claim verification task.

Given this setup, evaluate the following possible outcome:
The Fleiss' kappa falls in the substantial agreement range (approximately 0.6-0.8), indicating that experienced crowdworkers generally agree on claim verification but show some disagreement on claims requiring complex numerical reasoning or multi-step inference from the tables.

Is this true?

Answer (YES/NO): NO